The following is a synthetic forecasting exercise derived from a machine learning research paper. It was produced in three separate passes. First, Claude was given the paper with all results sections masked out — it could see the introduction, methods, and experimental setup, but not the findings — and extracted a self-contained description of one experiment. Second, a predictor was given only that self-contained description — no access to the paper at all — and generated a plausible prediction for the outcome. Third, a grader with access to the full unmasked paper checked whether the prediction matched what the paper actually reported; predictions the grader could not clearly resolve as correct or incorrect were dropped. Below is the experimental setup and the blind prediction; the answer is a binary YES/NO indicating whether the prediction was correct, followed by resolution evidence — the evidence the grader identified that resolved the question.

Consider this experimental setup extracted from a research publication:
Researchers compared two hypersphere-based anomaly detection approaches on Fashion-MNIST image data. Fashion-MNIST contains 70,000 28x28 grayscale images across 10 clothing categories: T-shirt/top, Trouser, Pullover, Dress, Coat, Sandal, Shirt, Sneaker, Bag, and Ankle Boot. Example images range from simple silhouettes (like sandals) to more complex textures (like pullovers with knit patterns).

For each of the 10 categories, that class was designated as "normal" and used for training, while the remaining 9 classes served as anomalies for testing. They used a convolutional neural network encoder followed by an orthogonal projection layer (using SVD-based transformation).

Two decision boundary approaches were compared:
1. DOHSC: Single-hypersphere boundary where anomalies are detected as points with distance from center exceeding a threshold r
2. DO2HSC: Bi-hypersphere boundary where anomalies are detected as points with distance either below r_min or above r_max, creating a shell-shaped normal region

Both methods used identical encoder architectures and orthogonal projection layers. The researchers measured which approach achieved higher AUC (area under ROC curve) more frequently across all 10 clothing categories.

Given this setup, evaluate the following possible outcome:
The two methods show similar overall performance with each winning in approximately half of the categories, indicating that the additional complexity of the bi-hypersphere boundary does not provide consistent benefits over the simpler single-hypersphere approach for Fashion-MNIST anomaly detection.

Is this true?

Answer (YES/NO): NO